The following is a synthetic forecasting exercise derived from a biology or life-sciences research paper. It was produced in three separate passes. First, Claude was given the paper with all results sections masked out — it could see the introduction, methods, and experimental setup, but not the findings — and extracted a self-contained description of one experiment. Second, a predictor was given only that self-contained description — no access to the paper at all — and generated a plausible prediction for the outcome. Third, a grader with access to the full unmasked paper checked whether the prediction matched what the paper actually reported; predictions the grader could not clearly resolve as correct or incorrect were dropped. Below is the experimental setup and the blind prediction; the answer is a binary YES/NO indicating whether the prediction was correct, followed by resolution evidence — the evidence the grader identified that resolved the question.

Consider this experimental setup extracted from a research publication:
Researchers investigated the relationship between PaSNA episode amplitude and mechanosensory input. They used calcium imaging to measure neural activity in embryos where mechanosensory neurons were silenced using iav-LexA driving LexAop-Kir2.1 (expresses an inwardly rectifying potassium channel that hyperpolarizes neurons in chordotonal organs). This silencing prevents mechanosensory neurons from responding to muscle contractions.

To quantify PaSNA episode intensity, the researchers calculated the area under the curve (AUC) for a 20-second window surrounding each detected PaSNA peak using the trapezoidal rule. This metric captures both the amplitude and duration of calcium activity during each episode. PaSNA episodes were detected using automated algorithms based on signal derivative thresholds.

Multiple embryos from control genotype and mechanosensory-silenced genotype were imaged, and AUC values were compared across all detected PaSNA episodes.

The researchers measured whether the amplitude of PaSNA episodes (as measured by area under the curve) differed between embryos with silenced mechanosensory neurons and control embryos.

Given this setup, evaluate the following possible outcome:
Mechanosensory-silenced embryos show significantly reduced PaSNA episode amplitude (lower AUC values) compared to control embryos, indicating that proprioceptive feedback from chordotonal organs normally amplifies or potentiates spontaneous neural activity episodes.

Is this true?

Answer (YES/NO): NO